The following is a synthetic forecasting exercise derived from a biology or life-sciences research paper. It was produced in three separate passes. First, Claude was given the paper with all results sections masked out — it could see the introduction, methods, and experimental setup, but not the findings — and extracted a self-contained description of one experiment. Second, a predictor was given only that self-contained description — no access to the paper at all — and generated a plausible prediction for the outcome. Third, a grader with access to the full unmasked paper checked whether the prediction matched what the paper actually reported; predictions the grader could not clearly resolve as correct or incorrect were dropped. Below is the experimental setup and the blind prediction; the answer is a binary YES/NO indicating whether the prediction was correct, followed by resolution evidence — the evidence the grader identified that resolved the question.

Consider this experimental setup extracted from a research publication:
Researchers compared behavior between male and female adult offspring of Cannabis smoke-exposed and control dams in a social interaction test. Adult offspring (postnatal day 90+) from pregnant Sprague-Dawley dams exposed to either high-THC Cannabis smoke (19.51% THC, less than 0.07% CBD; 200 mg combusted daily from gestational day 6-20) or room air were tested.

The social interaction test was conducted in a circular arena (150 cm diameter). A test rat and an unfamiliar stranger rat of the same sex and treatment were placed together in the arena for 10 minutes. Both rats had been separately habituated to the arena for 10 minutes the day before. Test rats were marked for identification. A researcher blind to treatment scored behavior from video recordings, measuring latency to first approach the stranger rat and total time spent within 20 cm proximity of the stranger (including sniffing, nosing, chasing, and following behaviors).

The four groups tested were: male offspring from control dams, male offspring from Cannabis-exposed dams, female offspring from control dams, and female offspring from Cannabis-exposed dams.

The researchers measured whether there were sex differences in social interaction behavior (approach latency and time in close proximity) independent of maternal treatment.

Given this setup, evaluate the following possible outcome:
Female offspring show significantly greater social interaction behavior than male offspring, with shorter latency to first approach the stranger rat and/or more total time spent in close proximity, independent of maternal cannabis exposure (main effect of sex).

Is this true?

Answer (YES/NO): NO